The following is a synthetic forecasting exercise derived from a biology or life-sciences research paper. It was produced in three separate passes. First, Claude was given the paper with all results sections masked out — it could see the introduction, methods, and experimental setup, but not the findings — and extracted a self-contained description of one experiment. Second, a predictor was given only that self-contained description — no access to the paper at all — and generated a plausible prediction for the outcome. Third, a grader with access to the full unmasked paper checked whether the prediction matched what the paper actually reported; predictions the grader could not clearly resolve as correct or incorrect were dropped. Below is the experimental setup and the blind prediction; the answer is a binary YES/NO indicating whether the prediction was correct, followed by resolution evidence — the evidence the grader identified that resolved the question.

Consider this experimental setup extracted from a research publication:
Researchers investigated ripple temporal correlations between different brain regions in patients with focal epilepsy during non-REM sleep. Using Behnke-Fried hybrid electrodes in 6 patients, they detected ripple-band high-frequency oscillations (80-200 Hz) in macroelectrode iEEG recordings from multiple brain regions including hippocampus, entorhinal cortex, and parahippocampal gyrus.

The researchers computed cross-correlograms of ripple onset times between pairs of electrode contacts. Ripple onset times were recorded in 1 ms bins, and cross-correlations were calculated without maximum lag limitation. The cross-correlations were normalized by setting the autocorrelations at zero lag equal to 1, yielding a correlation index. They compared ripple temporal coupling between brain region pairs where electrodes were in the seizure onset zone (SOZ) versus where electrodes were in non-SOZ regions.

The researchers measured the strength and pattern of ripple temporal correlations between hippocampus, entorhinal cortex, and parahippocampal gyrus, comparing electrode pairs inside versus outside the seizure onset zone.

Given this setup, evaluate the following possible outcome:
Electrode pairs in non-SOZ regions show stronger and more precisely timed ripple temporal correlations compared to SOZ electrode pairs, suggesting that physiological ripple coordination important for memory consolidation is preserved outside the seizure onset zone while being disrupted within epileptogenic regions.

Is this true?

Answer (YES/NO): YES